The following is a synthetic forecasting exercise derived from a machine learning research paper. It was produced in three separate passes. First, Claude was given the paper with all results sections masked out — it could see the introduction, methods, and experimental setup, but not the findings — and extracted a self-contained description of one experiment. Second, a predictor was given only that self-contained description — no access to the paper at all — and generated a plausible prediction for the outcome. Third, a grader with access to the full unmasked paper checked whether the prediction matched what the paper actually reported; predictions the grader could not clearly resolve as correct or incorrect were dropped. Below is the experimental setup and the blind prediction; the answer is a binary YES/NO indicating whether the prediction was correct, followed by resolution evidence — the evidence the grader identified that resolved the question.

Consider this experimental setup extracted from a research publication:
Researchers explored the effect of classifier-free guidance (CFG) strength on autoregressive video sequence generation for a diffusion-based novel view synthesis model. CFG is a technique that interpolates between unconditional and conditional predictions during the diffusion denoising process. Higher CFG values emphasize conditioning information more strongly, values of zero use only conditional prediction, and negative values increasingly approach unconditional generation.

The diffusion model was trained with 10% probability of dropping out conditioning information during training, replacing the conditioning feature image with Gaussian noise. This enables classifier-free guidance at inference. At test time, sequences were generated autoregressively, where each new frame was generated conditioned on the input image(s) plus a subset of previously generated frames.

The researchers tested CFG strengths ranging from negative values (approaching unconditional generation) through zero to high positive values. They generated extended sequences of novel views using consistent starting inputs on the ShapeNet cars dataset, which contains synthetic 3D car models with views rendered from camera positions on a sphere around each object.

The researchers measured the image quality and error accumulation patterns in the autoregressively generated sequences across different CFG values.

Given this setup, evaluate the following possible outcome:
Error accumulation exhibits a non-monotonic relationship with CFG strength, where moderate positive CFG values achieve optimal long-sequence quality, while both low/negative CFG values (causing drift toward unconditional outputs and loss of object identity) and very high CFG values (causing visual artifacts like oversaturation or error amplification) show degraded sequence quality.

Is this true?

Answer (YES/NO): NO